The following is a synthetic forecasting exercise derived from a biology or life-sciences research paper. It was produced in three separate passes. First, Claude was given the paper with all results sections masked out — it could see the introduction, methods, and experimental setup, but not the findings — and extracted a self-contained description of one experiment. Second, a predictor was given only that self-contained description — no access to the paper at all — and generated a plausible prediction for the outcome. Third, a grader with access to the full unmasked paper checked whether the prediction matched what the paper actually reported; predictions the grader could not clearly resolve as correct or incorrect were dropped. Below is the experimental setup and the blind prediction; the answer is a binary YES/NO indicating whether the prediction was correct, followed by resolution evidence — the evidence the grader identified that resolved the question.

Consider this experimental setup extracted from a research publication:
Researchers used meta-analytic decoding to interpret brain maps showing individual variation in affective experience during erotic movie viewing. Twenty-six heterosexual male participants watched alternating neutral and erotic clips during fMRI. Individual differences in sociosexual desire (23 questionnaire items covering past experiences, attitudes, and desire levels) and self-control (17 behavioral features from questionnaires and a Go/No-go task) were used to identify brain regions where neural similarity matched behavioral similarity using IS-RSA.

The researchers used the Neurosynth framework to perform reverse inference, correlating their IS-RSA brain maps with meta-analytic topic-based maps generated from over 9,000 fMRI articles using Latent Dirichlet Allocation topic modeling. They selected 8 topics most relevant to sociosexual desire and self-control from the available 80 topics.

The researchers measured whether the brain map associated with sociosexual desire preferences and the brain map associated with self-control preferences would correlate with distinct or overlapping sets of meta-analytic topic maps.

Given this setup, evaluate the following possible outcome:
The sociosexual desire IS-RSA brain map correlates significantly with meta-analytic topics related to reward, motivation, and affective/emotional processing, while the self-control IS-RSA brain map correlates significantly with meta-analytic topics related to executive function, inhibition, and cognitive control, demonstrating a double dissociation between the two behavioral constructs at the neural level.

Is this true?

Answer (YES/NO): NO